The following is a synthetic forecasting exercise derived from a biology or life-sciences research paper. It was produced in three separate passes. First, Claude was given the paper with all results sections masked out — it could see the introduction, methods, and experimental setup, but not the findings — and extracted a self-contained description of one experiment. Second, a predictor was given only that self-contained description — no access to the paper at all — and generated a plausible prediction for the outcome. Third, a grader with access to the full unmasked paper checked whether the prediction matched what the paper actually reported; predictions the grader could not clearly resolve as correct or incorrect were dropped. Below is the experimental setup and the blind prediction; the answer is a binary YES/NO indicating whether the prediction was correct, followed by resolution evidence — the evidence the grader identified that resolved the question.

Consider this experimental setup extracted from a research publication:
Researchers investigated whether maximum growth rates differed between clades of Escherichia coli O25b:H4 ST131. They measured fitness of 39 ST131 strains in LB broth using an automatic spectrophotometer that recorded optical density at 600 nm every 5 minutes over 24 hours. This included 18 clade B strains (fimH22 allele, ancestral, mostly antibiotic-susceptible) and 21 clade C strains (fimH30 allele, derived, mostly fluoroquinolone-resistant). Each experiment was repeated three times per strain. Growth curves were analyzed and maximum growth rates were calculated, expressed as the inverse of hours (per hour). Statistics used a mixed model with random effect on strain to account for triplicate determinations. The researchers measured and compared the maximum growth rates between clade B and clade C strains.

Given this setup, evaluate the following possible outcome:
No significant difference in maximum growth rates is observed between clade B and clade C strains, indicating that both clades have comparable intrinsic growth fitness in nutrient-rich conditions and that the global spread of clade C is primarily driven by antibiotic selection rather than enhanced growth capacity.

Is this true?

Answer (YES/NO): YES